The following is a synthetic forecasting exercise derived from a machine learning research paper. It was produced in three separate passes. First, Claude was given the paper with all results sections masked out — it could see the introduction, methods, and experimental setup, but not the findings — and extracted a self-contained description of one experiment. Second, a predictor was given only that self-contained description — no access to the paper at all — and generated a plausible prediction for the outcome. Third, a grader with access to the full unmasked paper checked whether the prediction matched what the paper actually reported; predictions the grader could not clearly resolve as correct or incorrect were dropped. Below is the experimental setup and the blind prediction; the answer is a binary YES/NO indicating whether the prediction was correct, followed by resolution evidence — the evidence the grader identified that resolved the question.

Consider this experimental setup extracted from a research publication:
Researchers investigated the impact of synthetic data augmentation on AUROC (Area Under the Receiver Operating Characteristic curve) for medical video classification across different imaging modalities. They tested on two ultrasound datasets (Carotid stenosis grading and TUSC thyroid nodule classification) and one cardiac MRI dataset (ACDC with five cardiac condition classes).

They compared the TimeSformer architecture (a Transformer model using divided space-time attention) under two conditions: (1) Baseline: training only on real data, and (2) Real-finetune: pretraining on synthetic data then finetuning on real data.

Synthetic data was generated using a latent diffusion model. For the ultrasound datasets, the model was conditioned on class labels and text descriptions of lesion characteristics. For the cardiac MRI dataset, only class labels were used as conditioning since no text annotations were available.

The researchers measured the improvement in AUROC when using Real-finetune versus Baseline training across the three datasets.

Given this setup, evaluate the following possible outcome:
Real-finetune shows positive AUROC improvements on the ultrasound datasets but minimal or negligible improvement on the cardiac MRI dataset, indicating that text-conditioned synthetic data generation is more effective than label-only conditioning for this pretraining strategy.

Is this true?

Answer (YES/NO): NO